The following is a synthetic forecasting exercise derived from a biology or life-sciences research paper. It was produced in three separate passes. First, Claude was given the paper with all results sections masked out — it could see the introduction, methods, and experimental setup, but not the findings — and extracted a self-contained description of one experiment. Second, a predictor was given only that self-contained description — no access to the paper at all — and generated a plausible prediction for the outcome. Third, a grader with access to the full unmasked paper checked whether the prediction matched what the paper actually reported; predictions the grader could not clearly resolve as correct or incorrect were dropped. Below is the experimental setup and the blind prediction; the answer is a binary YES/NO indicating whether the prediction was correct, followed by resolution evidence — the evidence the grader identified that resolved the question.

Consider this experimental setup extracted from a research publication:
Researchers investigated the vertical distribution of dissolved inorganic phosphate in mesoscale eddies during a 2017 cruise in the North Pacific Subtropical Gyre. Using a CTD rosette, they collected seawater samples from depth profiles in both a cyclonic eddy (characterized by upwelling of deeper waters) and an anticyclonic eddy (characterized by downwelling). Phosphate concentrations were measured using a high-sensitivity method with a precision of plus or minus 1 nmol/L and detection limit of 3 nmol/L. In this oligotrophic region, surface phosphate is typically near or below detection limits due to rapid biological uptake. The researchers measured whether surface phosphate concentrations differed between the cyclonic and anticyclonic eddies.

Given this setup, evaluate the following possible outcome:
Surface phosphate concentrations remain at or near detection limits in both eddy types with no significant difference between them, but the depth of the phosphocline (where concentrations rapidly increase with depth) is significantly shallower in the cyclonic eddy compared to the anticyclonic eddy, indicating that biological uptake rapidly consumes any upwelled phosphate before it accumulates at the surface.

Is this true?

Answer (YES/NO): NO